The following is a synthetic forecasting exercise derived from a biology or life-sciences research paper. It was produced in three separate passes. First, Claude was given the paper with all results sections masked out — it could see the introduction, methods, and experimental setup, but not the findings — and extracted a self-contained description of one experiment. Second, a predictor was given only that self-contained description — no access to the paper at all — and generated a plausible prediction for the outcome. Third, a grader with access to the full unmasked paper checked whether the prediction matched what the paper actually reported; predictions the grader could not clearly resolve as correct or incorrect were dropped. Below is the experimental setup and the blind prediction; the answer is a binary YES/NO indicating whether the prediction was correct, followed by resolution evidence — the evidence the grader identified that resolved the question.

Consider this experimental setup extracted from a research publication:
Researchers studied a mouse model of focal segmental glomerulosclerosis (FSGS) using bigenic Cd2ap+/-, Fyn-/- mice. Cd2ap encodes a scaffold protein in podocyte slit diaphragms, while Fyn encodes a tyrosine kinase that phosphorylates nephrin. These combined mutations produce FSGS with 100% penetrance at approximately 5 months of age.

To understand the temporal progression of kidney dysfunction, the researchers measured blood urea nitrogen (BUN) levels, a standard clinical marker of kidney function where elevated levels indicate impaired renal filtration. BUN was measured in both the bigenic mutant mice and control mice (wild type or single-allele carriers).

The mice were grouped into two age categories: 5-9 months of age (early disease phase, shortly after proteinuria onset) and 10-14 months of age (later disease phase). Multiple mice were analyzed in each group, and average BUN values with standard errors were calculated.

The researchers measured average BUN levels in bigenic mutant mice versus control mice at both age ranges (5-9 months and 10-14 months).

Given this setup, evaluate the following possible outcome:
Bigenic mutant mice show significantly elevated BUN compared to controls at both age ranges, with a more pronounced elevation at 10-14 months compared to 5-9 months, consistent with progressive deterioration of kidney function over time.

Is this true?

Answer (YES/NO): NO